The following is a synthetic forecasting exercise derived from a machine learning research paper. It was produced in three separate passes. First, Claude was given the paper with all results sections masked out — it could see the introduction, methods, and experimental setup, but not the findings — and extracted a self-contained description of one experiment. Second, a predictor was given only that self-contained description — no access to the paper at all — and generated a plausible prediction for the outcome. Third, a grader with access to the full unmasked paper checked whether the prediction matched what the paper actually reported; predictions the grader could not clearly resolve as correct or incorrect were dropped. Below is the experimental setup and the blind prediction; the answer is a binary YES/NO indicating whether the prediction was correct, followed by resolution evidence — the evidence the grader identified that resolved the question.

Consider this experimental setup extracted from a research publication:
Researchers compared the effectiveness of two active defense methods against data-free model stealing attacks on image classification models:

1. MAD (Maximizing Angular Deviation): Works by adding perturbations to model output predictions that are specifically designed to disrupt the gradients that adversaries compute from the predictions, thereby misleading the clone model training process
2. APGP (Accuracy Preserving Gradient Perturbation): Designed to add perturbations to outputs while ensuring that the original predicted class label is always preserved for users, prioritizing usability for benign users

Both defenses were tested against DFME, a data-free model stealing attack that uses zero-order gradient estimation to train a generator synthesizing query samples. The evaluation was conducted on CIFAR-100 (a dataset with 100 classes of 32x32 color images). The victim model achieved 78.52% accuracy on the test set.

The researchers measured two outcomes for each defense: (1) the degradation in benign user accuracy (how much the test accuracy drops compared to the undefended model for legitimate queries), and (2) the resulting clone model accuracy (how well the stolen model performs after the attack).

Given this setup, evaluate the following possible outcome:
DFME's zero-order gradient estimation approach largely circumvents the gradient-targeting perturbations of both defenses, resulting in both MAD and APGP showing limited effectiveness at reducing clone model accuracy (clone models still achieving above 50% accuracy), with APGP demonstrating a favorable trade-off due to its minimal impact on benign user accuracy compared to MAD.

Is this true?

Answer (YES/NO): NO